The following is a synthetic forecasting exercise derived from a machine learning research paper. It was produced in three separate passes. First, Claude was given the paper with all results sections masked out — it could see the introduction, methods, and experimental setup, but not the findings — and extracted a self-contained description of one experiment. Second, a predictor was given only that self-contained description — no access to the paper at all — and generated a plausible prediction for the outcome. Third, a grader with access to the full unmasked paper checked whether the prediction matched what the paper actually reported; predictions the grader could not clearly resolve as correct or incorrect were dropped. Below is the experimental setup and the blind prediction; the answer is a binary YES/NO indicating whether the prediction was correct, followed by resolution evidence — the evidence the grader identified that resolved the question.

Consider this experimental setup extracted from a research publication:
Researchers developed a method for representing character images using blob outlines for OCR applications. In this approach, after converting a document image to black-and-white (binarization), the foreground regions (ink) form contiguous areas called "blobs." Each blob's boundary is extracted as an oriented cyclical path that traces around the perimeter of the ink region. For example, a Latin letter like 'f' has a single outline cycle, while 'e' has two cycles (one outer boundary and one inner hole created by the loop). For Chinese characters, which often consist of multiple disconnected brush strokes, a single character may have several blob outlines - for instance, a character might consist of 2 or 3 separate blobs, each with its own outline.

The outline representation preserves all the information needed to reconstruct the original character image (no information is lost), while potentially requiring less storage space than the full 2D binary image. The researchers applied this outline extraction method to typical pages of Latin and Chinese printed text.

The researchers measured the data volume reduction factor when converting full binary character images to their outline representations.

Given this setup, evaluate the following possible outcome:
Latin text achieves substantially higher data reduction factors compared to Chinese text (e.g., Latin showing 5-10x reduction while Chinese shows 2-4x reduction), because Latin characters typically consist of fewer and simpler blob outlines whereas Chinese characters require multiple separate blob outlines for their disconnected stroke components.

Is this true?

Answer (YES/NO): NO